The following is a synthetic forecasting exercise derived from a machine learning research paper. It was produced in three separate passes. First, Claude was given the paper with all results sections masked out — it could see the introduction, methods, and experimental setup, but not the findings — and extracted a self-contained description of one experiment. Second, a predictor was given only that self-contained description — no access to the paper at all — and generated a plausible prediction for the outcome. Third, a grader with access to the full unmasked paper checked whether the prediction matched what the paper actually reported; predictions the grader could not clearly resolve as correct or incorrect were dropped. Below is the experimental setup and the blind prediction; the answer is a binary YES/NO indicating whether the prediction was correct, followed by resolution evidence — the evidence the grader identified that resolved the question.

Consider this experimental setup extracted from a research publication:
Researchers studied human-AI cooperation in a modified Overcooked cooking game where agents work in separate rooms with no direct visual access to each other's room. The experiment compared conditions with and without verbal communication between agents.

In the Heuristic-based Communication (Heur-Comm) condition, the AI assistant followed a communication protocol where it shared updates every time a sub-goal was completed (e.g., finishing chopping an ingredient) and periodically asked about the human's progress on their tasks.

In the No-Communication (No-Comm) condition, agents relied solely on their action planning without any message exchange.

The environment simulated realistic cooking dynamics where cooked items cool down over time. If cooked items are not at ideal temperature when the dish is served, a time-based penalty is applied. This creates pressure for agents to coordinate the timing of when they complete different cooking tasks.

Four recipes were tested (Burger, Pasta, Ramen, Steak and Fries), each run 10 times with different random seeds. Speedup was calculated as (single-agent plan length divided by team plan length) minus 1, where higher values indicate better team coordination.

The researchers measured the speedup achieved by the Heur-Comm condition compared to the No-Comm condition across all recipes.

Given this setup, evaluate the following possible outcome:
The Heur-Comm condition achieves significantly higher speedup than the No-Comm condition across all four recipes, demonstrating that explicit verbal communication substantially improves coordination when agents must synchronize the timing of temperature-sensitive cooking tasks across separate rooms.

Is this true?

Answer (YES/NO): NO